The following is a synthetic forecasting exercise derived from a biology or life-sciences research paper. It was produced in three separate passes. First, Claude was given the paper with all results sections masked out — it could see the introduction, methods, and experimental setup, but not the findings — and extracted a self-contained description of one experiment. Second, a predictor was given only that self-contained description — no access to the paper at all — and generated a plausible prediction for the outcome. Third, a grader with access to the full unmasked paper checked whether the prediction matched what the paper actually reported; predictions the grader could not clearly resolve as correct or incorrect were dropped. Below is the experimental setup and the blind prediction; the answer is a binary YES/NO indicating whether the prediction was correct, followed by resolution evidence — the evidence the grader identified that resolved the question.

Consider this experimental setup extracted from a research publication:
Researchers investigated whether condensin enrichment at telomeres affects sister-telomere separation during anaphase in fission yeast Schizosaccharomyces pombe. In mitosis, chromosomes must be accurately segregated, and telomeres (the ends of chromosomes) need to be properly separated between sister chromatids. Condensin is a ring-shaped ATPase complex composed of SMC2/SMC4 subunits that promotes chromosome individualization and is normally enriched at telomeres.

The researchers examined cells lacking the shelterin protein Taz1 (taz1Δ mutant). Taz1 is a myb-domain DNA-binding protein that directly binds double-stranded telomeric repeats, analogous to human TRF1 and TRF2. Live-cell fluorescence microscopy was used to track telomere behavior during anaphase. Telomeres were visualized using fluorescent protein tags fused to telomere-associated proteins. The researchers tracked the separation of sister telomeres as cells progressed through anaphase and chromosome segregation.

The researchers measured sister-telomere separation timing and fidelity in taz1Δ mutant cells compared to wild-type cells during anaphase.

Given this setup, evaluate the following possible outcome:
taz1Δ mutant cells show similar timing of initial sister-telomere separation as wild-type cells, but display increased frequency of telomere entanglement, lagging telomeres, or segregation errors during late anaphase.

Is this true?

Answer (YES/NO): NO